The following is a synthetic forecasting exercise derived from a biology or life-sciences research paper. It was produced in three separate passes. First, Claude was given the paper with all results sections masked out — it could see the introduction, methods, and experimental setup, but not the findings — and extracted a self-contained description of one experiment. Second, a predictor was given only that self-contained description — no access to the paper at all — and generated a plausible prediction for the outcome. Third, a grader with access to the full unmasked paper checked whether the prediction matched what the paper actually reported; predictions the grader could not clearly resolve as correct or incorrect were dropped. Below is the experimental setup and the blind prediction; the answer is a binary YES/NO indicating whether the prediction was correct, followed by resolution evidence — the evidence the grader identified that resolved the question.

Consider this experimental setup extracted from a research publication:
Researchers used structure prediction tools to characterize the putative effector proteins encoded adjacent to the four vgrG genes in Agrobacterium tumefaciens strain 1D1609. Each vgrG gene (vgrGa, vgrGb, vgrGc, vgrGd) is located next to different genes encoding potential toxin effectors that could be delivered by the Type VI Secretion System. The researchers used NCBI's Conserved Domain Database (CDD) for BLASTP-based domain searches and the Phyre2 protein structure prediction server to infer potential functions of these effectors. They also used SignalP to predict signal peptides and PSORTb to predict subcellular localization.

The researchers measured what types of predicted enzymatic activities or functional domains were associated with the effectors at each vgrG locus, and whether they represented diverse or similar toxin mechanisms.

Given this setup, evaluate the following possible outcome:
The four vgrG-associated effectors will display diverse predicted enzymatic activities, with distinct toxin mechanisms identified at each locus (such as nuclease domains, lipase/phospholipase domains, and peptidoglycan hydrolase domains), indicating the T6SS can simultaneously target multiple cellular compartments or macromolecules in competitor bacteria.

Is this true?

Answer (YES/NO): NO